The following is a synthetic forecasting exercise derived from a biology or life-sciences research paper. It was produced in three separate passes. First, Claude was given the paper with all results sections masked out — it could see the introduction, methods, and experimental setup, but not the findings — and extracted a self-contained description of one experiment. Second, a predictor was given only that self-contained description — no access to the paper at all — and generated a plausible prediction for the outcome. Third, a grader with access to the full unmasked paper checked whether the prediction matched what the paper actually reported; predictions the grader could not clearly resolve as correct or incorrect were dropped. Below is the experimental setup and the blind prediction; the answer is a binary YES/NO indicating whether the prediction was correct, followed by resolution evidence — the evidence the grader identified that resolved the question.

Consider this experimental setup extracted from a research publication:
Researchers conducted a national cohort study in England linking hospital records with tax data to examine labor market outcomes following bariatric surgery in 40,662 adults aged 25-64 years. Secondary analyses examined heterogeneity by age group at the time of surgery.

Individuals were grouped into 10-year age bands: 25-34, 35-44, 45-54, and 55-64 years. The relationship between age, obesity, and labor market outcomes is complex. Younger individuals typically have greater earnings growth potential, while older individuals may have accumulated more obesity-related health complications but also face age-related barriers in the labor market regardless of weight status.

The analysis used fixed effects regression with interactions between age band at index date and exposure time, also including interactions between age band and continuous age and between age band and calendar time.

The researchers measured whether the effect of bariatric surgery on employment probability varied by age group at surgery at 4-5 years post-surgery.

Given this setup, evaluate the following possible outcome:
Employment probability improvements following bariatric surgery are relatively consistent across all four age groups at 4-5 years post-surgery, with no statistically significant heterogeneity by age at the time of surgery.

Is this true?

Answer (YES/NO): NO